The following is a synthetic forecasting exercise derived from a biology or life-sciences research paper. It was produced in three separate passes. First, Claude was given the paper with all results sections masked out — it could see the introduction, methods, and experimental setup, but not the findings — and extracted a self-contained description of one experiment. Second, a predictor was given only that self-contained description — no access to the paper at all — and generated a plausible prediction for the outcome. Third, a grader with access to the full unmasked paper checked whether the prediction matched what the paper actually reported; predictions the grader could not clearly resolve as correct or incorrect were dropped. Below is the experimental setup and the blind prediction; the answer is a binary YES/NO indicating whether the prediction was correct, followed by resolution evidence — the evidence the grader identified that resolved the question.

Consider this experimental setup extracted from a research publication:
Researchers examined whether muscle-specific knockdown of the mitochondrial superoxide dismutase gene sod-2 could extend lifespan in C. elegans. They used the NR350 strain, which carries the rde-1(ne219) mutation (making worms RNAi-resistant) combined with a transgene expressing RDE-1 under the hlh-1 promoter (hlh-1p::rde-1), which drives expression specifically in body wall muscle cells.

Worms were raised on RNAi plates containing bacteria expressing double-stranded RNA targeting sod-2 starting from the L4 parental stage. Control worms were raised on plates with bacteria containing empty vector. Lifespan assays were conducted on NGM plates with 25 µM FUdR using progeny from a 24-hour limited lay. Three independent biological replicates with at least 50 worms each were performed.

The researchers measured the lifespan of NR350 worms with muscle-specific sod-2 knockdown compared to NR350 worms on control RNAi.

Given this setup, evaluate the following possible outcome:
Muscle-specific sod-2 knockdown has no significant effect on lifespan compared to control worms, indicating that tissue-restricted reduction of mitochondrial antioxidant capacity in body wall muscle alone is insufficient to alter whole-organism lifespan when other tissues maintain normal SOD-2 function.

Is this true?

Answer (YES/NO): NO